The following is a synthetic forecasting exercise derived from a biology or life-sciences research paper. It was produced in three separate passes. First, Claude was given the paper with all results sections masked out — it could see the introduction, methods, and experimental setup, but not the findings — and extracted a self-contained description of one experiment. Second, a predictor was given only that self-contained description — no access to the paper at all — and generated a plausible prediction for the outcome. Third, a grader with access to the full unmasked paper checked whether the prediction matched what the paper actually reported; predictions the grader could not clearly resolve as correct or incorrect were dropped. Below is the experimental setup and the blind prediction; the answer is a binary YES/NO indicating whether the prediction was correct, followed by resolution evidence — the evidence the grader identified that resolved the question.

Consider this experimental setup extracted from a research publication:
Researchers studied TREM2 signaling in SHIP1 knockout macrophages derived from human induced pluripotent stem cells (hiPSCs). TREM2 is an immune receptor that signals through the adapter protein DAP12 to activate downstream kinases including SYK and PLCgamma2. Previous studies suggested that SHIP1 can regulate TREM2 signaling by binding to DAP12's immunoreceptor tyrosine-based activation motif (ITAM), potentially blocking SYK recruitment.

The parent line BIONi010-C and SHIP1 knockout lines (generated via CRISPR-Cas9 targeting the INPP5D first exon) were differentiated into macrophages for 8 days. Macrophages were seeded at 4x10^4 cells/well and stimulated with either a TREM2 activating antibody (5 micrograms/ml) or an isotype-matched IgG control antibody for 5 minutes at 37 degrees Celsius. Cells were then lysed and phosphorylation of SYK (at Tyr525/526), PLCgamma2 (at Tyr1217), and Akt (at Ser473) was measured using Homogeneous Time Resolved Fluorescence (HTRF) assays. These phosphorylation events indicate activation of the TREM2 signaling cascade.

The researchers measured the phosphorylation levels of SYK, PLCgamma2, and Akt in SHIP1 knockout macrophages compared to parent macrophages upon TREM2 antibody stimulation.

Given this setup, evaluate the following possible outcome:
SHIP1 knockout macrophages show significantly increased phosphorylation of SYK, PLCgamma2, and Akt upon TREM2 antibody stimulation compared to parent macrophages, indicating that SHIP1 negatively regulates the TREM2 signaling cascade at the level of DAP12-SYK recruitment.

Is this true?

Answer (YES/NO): NO